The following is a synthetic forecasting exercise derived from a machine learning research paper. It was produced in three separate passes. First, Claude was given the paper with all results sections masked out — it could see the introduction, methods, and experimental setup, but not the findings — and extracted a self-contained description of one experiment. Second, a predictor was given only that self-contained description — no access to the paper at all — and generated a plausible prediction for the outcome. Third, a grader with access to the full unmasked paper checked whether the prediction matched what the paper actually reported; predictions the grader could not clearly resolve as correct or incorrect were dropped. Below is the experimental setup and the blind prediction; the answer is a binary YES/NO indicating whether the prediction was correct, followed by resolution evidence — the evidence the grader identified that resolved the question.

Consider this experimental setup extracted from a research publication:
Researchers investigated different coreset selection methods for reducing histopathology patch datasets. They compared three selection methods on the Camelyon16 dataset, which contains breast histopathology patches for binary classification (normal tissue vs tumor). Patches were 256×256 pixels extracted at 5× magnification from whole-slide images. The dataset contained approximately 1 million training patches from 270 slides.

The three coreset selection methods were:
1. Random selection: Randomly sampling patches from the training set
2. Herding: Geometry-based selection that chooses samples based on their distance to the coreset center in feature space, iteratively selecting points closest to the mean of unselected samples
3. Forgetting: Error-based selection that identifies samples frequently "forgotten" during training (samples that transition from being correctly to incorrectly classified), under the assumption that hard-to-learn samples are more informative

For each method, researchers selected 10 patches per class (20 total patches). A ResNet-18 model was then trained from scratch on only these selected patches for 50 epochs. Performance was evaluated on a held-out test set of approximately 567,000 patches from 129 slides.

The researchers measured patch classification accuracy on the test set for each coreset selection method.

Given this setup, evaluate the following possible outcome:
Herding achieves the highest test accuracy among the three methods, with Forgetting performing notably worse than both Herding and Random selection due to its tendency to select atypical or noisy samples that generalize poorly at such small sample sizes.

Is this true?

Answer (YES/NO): YES